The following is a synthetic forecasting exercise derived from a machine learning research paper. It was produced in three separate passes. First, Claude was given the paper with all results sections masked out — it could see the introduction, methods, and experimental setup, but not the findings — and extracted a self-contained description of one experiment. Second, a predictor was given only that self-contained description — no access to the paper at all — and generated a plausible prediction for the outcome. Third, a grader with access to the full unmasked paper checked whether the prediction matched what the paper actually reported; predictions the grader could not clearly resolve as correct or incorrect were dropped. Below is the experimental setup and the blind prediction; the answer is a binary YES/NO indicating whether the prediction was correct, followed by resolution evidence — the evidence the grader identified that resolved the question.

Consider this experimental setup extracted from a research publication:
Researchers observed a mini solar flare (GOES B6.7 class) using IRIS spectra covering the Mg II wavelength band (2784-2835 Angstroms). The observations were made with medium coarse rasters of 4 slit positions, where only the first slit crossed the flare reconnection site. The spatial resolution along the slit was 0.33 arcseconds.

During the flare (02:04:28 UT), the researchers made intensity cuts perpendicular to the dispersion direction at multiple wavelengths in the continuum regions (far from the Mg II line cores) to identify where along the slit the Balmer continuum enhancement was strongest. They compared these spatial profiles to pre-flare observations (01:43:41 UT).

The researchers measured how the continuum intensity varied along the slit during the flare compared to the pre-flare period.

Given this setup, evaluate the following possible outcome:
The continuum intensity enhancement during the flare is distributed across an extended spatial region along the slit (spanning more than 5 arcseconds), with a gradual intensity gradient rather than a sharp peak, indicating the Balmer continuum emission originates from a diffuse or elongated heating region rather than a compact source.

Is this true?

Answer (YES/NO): NO